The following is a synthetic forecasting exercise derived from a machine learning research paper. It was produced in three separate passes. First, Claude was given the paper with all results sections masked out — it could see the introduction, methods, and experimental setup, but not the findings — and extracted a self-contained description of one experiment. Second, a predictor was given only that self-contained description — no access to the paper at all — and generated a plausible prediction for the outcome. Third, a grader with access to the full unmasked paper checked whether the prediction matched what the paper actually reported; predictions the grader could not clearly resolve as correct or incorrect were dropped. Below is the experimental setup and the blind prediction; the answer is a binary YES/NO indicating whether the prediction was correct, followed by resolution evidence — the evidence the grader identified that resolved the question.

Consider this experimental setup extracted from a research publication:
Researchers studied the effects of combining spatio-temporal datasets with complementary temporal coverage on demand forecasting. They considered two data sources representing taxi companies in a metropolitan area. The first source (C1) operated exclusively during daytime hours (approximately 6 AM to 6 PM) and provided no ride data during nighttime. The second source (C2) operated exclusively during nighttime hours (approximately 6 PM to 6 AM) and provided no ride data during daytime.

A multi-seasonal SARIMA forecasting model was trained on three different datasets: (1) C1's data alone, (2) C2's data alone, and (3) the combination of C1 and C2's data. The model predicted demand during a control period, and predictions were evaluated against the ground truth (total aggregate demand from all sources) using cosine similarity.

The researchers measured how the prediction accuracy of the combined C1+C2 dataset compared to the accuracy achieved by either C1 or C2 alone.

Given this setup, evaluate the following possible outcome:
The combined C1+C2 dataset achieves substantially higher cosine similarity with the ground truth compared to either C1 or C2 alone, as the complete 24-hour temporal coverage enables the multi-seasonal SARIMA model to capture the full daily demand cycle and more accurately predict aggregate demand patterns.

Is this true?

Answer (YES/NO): YES